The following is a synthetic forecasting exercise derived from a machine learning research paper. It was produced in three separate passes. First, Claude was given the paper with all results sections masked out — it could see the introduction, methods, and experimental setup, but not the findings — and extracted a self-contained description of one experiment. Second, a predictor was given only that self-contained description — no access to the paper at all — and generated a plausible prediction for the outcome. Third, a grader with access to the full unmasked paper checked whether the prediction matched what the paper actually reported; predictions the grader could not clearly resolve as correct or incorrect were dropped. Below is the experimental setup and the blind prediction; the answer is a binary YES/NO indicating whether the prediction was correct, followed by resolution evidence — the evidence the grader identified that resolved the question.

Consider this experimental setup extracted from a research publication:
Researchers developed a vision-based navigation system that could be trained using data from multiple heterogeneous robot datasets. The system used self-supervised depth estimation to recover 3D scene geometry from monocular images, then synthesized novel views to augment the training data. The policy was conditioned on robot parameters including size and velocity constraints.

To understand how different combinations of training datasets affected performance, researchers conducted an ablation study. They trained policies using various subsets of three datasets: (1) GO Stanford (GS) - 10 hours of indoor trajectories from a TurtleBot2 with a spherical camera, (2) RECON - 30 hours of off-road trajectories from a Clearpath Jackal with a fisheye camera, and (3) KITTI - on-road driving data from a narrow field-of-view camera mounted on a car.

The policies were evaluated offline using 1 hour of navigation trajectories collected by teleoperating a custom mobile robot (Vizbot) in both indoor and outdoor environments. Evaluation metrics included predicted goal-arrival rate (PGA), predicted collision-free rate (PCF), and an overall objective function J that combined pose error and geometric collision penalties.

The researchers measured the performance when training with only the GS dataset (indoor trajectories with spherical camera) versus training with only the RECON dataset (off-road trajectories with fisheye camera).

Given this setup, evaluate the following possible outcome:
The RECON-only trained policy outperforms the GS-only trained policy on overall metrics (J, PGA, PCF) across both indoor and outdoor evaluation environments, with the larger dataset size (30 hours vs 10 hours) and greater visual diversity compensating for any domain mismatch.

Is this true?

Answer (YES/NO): NO